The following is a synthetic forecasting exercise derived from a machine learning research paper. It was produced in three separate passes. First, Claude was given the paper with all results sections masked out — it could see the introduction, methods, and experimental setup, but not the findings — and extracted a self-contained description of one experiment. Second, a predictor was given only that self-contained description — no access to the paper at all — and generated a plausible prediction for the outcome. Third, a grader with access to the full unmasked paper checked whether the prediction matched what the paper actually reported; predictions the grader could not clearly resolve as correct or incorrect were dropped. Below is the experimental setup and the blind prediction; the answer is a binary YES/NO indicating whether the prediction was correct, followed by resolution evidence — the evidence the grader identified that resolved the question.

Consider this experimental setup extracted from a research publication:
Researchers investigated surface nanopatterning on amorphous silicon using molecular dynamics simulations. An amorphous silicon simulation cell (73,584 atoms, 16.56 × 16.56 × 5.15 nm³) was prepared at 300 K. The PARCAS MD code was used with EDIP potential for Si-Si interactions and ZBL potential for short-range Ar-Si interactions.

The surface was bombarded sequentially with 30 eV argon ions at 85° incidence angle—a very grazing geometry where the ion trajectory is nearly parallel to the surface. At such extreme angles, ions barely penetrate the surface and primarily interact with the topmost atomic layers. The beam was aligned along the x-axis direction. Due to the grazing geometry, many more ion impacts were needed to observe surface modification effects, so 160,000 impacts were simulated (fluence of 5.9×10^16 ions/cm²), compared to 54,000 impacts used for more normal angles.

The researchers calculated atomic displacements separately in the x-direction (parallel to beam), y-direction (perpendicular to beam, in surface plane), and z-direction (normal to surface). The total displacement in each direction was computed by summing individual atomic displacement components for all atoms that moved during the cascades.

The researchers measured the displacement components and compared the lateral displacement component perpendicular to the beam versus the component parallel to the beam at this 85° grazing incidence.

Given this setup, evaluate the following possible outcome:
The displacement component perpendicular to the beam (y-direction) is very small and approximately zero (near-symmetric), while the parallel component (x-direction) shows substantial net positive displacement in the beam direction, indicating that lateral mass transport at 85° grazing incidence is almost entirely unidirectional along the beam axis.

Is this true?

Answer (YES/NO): NO